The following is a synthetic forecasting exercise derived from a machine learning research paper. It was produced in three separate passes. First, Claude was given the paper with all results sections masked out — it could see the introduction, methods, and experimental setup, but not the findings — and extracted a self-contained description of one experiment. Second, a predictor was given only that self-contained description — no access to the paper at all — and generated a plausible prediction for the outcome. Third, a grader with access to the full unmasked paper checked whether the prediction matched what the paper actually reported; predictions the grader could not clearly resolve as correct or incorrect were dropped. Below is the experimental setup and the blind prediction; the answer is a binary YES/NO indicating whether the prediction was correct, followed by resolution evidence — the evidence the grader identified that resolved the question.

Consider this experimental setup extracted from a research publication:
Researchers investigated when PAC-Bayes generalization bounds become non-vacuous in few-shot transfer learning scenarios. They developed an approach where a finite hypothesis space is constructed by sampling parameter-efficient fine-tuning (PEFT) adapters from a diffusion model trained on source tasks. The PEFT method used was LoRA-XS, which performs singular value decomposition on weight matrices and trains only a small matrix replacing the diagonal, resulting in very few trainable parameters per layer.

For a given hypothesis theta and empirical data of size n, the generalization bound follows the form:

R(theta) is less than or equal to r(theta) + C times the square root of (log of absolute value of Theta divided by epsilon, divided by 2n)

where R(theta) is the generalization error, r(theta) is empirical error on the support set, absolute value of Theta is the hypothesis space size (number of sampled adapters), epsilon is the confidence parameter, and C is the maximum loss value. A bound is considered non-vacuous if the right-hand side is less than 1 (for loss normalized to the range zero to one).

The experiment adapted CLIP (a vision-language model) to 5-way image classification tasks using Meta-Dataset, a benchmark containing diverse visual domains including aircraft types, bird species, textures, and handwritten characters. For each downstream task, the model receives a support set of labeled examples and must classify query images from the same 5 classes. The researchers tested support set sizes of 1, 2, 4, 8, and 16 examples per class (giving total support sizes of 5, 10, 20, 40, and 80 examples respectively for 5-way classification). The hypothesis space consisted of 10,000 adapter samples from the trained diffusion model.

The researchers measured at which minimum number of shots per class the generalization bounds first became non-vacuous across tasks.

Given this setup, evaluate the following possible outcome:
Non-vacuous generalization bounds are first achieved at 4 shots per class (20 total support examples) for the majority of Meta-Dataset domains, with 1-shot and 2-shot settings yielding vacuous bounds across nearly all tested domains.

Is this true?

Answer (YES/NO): YES